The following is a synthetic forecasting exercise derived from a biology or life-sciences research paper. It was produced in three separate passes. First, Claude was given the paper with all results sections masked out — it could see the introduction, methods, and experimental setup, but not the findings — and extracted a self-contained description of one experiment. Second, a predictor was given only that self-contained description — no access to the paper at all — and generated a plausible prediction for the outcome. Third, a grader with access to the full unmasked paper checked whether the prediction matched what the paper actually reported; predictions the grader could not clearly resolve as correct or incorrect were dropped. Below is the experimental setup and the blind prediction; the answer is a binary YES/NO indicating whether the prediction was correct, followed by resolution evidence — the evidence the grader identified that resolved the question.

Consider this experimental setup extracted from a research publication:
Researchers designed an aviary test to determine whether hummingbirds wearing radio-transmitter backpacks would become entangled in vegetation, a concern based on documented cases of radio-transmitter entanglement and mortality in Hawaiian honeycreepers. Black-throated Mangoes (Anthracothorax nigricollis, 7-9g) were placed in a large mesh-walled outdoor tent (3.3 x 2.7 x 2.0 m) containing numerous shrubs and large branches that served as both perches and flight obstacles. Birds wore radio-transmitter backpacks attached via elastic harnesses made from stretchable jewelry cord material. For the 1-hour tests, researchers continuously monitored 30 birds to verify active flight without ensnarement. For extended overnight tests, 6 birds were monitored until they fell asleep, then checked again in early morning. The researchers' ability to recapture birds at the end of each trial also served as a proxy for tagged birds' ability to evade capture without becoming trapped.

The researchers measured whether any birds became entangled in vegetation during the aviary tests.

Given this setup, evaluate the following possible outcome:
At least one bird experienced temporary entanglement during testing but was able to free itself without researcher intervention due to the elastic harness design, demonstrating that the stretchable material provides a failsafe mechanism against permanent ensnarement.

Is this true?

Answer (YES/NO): NO